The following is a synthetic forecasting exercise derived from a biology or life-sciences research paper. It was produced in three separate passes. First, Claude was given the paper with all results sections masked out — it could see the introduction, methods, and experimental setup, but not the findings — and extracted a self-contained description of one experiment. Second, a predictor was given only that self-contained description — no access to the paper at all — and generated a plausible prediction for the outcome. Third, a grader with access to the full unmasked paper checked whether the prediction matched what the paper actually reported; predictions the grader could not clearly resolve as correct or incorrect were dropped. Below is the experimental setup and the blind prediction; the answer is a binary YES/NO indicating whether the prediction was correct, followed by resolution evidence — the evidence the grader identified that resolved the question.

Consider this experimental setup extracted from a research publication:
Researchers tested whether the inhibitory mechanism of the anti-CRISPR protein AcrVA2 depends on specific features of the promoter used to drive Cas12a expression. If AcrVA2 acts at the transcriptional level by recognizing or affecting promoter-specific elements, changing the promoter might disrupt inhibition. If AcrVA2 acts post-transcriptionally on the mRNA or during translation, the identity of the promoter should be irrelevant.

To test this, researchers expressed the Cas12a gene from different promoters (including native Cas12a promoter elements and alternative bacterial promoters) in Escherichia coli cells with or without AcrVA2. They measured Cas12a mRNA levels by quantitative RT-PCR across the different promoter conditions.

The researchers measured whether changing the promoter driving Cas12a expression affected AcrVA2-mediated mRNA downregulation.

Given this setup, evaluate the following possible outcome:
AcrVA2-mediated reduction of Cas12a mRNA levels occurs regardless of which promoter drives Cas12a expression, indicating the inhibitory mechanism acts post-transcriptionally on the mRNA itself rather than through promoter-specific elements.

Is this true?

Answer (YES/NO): YES